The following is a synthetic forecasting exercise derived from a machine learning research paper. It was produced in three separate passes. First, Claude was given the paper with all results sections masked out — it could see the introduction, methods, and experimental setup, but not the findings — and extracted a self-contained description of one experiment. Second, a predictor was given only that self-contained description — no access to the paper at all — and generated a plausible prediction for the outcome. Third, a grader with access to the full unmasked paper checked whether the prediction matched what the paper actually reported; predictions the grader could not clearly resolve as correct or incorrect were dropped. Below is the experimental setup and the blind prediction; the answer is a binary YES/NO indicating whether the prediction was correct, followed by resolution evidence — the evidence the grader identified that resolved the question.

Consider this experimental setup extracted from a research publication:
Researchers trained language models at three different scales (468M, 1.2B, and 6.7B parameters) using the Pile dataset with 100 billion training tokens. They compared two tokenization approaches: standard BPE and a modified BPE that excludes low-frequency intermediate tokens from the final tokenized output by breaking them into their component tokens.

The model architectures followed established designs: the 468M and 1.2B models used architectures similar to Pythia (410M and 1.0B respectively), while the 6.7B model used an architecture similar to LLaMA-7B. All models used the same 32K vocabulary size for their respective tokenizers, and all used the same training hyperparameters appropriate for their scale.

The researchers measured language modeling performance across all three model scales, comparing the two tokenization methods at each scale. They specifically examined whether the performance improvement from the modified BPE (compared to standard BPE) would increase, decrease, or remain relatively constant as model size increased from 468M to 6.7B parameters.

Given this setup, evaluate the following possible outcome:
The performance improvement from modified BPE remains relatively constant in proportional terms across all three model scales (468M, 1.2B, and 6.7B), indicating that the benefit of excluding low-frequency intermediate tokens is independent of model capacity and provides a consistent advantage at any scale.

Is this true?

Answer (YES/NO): NO